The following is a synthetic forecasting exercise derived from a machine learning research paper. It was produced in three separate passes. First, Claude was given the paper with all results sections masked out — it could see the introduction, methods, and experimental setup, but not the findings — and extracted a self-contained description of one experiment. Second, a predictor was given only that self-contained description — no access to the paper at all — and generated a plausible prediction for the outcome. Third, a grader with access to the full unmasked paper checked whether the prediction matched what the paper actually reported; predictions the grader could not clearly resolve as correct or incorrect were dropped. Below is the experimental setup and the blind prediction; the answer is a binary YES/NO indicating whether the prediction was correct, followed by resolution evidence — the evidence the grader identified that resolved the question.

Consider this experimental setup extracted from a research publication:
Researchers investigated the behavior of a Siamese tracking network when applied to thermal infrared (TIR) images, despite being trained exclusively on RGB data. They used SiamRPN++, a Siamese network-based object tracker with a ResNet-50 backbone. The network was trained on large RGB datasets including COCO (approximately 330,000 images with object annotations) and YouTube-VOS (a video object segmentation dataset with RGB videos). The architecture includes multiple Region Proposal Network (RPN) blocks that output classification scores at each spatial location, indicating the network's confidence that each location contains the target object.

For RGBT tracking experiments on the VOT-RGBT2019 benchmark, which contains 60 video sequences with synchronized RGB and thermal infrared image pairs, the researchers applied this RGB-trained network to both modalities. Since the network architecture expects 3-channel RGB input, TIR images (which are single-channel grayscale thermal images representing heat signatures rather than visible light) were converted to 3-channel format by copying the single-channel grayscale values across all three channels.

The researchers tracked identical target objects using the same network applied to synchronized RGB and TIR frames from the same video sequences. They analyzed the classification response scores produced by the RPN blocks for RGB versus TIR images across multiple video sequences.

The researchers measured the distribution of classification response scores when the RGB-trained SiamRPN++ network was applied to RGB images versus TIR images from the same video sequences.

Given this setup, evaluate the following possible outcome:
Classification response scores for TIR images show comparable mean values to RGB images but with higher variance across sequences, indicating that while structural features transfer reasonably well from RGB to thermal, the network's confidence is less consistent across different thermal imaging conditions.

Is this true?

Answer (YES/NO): NO